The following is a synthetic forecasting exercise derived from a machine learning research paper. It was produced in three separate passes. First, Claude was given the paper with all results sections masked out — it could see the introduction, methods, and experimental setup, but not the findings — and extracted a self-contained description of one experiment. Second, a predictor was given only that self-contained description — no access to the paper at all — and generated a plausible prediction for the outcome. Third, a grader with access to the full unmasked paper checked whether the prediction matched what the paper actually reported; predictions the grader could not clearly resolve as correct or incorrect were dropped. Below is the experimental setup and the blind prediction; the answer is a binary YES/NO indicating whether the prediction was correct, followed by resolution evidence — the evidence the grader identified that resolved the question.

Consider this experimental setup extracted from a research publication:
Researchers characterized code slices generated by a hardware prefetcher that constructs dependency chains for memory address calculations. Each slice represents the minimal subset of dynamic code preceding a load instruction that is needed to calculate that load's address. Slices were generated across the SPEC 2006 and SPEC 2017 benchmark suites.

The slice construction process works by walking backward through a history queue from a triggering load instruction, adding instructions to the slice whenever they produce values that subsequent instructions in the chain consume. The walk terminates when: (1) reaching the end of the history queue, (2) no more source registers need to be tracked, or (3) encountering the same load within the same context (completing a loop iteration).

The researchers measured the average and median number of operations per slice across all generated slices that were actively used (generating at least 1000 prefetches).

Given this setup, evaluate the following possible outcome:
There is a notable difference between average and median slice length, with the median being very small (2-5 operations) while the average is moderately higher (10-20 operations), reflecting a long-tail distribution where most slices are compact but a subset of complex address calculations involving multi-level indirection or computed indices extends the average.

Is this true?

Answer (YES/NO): NO